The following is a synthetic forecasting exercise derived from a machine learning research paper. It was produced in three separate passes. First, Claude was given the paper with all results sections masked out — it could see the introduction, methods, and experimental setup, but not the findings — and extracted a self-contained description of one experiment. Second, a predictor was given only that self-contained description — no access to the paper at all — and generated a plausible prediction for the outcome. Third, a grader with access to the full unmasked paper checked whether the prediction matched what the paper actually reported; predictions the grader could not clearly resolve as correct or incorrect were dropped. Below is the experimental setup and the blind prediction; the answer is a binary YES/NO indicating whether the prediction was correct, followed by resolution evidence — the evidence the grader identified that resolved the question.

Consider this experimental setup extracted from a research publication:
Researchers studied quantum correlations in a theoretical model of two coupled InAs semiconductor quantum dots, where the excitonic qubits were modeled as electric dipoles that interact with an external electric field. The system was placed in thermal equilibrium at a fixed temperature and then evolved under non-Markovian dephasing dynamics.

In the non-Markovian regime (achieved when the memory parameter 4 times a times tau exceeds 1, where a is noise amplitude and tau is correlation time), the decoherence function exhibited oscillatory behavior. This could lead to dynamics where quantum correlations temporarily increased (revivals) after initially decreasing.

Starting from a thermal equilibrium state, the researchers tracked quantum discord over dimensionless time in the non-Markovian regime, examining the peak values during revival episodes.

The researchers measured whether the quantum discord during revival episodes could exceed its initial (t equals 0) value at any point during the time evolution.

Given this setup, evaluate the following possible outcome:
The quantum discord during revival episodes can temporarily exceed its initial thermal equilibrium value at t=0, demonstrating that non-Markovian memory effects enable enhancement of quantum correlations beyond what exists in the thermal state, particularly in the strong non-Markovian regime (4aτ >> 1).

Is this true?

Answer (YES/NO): NO